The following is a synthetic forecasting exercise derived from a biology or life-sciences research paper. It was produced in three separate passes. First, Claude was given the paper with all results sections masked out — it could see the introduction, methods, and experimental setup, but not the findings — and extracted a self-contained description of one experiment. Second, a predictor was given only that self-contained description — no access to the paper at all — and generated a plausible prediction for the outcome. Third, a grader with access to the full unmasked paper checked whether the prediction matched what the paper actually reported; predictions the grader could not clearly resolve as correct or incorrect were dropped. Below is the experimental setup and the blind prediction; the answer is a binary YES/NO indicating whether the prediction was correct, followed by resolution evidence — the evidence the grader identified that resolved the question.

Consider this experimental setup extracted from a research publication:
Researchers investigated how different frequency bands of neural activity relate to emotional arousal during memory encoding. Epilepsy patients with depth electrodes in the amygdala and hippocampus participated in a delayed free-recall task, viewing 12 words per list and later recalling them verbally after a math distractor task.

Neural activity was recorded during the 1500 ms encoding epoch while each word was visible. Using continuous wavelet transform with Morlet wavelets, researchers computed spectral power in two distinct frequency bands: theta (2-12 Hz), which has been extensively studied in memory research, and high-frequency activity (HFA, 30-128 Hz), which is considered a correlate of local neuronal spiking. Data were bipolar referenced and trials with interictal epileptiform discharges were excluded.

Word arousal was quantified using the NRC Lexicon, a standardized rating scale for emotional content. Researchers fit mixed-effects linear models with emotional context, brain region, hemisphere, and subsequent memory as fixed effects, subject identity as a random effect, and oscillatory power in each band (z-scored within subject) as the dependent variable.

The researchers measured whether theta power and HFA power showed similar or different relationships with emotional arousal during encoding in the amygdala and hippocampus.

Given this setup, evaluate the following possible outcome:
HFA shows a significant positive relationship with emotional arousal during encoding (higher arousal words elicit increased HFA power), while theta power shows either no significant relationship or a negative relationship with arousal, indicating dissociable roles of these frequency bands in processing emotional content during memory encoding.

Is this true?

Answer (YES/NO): YES